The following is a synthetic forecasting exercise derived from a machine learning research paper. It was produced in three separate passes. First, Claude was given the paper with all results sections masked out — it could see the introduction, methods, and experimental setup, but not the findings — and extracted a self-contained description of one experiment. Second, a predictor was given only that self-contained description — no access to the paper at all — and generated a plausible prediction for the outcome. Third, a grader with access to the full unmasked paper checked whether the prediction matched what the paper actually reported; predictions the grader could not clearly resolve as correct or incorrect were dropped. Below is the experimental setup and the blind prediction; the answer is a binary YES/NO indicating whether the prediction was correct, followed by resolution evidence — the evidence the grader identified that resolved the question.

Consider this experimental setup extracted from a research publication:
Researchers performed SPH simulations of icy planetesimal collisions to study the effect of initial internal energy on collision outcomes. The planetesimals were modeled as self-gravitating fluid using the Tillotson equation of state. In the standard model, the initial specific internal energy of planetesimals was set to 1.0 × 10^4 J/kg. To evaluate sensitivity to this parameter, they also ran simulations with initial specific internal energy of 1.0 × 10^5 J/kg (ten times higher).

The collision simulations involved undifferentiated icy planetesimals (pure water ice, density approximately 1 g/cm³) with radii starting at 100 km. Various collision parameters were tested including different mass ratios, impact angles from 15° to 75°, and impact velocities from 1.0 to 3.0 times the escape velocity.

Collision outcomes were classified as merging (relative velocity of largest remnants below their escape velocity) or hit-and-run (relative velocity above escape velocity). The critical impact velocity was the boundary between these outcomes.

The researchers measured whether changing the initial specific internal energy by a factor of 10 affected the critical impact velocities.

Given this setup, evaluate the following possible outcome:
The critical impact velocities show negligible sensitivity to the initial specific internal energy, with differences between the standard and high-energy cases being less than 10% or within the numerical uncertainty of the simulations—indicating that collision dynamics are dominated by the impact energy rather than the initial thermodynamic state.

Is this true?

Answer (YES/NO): YES